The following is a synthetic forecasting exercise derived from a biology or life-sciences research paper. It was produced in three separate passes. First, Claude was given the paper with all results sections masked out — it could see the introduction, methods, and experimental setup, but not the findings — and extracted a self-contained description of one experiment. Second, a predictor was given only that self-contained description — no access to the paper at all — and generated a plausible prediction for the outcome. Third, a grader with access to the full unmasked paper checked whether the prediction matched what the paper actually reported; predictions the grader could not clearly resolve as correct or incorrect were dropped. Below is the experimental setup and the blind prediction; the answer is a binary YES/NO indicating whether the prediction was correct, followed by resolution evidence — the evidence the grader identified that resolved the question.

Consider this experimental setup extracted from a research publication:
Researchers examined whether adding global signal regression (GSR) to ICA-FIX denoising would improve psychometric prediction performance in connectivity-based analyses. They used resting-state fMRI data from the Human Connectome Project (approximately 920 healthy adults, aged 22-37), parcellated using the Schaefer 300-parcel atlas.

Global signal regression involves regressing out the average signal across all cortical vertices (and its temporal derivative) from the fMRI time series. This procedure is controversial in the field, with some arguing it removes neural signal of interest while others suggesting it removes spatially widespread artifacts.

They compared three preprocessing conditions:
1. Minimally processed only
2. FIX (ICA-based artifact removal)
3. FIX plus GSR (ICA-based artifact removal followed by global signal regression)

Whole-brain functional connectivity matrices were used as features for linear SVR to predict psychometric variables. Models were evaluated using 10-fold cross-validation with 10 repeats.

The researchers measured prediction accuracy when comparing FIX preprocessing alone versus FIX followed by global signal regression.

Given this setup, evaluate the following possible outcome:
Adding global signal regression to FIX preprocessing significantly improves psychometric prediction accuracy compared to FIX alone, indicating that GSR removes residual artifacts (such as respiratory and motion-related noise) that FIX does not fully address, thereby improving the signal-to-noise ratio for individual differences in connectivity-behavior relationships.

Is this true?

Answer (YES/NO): NO